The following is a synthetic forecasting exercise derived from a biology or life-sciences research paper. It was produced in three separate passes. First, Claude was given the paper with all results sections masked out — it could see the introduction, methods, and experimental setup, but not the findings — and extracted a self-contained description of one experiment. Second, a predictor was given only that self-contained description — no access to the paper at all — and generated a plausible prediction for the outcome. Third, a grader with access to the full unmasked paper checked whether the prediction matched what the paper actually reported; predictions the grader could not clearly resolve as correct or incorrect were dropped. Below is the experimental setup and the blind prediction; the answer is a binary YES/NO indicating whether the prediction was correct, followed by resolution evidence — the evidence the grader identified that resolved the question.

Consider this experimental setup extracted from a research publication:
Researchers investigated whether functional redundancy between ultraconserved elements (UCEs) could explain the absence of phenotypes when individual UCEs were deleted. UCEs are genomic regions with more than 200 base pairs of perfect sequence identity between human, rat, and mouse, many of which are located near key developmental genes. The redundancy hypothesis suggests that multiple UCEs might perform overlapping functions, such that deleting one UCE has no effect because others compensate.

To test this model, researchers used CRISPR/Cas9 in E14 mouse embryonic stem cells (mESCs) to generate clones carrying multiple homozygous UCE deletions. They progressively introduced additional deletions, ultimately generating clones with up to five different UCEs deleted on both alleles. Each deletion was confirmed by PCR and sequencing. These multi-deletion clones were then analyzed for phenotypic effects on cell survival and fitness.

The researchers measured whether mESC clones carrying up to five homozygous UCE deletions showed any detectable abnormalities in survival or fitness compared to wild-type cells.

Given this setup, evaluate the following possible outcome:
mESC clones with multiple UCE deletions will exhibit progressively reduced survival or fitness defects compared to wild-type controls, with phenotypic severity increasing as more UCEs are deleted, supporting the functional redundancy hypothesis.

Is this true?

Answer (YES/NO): NO